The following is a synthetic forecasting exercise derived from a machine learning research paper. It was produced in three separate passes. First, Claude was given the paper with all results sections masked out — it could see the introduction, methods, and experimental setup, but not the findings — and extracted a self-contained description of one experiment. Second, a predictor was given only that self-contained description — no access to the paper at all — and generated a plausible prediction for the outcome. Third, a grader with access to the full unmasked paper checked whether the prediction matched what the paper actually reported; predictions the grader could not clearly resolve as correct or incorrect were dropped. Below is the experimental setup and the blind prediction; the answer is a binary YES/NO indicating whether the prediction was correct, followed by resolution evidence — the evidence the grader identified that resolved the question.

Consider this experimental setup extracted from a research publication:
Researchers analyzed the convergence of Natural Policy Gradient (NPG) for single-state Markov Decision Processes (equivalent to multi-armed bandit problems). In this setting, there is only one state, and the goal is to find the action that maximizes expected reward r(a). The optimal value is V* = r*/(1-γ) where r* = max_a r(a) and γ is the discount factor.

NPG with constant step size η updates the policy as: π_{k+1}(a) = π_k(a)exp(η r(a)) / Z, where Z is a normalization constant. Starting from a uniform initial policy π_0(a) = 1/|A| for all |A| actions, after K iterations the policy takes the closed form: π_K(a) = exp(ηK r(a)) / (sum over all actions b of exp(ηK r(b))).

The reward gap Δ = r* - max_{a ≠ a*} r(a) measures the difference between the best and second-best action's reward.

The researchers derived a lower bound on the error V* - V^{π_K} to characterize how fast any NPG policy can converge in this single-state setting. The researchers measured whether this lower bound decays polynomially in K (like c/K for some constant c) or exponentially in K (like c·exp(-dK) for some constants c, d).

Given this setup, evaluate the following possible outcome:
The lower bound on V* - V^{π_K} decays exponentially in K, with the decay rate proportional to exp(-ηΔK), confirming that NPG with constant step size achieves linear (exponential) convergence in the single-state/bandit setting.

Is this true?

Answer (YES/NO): YES